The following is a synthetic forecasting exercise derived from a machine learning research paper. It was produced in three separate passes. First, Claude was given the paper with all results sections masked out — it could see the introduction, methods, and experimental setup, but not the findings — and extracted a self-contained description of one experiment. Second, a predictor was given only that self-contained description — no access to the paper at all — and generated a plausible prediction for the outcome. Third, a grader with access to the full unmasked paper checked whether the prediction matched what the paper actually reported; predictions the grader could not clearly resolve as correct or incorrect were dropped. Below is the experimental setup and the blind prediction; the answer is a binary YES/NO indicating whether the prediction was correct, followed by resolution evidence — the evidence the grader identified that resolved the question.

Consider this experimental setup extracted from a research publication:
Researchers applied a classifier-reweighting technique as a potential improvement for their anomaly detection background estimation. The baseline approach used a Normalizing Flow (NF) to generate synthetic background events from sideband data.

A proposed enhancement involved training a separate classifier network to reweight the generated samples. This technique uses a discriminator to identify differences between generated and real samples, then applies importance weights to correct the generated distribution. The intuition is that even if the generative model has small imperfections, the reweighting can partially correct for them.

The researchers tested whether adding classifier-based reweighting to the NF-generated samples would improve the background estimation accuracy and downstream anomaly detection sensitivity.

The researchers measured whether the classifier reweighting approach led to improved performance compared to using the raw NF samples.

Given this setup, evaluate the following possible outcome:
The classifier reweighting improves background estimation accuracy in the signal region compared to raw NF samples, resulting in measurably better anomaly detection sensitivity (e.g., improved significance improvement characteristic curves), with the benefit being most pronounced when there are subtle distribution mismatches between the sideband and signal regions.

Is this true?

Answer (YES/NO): NO